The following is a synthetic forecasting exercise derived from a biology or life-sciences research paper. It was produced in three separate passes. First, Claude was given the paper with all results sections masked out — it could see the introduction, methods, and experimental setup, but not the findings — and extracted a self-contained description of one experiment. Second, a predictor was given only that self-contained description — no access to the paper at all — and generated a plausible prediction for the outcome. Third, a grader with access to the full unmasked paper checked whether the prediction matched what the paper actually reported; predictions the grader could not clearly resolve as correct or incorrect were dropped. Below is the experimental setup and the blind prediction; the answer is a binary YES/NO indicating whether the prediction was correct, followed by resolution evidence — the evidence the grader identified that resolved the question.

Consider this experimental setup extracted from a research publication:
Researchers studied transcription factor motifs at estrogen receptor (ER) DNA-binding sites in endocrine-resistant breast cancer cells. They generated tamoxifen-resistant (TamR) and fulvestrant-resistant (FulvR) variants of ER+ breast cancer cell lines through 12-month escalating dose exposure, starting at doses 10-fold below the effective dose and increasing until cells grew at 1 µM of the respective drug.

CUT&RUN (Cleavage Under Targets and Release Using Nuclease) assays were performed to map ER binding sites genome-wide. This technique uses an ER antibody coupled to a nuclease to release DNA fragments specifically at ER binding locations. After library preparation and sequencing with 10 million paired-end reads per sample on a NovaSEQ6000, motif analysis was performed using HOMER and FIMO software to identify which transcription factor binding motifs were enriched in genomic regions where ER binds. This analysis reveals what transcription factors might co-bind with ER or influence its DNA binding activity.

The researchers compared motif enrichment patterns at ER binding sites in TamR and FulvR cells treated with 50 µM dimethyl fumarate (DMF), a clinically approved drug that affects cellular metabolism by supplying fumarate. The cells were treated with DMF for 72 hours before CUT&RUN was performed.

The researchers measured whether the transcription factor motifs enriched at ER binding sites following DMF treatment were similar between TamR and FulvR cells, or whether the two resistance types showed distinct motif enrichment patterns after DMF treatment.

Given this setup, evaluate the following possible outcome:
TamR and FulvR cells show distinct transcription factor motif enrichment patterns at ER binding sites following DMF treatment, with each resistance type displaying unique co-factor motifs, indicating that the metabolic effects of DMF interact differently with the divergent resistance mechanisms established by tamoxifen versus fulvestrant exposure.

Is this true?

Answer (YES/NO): YES